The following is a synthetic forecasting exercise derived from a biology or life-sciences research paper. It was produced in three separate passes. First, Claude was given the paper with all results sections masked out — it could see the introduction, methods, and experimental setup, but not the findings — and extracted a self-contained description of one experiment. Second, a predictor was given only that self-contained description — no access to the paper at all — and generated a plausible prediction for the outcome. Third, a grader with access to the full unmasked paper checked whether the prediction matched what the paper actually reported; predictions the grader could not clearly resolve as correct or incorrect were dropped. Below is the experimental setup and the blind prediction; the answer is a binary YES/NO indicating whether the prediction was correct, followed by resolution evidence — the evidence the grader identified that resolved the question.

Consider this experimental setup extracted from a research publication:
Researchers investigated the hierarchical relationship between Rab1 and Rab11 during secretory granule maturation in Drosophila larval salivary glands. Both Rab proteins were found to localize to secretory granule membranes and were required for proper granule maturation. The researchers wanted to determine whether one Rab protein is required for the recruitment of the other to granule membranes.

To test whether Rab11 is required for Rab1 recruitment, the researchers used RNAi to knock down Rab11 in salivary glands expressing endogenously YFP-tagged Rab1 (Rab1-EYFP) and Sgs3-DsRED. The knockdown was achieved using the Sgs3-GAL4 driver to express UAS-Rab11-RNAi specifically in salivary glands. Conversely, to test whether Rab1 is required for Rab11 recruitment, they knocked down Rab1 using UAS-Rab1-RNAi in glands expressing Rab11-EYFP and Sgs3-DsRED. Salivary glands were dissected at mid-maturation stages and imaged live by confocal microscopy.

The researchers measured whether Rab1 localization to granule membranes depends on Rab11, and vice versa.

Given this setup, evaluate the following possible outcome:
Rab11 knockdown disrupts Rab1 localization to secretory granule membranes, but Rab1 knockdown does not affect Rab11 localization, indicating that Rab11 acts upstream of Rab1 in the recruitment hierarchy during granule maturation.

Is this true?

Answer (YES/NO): YES